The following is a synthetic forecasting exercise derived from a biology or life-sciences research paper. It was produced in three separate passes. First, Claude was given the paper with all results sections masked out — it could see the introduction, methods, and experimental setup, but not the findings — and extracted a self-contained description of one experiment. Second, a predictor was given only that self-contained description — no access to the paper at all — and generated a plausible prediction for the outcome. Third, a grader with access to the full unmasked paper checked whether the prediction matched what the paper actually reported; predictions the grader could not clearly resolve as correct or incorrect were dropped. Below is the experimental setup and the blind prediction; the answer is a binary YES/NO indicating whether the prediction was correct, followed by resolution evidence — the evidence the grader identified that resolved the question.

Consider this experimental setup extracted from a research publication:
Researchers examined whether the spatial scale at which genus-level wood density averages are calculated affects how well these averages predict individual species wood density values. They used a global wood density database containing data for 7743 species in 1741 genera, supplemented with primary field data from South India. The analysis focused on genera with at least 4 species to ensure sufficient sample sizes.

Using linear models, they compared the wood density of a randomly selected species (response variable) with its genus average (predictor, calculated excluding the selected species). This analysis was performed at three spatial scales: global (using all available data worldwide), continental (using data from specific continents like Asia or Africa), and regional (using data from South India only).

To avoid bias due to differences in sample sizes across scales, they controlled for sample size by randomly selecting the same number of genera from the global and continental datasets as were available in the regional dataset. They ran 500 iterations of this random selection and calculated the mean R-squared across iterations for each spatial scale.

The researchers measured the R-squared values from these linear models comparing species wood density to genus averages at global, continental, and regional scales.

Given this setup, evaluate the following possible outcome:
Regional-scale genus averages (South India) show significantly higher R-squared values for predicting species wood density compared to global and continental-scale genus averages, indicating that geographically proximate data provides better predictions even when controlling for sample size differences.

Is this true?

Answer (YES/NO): NO